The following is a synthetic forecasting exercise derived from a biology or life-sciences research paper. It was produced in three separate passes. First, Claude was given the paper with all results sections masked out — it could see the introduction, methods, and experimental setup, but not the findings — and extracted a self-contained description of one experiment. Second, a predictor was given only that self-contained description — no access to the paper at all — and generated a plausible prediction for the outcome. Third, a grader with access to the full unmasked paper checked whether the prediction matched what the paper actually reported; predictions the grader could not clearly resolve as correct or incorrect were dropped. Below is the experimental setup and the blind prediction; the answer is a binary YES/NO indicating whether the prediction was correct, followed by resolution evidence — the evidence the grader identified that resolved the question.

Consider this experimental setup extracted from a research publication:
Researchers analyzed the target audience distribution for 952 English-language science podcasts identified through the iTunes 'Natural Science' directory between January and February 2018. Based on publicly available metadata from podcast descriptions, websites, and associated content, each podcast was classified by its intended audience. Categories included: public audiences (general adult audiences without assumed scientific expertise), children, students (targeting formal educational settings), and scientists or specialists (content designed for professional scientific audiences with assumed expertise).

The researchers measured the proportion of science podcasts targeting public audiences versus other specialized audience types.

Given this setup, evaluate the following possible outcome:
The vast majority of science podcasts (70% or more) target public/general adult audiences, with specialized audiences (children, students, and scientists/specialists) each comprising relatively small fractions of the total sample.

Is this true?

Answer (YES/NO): YES